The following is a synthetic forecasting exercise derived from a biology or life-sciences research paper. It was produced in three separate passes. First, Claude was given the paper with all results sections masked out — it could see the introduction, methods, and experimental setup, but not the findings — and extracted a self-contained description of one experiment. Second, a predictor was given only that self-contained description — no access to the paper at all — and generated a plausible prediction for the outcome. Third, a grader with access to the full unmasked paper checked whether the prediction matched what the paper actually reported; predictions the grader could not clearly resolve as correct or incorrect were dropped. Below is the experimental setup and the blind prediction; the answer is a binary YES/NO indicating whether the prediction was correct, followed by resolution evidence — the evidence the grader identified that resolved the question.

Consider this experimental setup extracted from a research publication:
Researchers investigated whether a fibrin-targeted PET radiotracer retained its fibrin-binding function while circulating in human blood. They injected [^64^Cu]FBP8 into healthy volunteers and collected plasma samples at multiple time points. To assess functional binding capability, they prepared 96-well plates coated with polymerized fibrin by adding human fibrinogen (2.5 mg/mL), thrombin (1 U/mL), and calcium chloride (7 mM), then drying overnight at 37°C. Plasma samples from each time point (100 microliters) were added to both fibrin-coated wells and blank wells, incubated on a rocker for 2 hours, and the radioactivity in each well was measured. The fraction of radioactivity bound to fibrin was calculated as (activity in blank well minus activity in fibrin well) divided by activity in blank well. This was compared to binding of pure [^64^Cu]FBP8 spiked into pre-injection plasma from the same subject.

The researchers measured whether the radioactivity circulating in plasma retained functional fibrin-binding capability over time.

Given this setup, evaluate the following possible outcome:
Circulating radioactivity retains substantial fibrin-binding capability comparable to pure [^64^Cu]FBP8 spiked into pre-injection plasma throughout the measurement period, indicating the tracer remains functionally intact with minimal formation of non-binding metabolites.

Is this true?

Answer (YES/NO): NO